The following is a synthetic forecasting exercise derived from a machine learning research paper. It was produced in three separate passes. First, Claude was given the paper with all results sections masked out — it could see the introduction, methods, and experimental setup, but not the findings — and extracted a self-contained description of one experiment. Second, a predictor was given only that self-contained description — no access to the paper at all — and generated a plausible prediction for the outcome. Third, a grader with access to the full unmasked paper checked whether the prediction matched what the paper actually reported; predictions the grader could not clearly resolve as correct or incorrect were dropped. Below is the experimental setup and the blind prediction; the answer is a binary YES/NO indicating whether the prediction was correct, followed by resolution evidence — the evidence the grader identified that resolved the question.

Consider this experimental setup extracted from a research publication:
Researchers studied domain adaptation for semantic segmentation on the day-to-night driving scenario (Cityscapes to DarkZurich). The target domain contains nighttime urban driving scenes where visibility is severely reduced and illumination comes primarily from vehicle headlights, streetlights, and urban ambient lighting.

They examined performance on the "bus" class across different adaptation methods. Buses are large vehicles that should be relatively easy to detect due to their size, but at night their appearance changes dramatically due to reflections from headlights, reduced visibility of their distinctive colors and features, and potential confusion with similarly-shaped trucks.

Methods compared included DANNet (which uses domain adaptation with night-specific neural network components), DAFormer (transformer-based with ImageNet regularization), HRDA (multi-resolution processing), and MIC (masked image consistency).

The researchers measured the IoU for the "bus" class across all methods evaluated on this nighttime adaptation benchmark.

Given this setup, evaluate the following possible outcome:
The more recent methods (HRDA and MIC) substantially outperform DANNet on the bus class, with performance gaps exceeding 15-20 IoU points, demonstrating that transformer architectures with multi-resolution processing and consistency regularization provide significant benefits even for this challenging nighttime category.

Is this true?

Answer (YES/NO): NO